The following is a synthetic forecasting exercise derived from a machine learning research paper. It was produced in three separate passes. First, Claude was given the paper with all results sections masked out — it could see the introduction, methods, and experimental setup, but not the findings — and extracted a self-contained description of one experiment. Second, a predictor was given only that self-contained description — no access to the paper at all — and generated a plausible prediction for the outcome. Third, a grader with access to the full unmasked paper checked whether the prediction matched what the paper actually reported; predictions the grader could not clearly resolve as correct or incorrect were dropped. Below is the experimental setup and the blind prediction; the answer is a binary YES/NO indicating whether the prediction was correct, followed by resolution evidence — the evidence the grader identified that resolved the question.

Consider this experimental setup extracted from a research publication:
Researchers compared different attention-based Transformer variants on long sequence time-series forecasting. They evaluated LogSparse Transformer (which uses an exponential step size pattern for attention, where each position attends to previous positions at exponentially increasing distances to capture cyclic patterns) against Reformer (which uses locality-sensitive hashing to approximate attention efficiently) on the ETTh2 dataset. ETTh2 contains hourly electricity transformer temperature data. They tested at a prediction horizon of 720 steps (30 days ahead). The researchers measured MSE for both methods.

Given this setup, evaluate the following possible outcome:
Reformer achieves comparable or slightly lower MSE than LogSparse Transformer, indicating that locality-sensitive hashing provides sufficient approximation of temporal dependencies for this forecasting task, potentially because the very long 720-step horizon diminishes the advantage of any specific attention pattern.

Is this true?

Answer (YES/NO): NO